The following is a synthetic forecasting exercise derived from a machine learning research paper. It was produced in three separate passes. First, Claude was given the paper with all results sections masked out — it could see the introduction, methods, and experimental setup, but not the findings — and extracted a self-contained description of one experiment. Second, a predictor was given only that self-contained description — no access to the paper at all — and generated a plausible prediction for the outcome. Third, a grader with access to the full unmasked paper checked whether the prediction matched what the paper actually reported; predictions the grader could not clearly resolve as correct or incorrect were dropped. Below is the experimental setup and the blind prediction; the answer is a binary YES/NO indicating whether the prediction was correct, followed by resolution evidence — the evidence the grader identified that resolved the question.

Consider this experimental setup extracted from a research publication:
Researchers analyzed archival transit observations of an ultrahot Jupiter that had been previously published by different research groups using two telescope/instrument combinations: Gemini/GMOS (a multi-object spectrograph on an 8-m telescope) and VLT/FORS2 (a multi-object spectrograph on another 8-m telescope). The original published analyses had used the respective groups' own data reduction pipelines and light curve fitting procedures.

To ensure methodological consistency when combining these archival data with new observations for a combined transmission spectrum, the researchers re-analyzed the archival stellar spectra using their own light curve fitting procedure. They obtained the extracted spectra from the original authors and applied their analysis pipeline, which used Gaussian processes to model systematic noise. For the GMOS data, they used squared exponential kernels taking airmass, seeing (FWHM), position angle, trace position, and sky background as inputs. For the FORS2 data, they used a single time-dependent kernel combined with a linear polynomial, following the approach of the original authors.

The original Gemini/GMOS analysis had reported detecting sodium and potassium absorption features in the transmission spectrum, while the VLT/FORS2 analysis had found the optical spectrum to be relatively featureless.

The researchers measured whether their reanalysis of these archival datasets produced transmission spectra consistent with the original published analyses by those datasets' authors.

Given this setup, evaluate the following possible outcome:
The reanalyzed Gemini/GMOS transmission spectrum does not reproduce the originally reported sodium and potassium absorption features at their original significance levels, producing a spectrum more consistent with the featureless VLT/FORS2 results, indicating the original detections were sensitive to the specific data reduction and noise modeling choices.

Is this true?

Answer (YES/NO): NO